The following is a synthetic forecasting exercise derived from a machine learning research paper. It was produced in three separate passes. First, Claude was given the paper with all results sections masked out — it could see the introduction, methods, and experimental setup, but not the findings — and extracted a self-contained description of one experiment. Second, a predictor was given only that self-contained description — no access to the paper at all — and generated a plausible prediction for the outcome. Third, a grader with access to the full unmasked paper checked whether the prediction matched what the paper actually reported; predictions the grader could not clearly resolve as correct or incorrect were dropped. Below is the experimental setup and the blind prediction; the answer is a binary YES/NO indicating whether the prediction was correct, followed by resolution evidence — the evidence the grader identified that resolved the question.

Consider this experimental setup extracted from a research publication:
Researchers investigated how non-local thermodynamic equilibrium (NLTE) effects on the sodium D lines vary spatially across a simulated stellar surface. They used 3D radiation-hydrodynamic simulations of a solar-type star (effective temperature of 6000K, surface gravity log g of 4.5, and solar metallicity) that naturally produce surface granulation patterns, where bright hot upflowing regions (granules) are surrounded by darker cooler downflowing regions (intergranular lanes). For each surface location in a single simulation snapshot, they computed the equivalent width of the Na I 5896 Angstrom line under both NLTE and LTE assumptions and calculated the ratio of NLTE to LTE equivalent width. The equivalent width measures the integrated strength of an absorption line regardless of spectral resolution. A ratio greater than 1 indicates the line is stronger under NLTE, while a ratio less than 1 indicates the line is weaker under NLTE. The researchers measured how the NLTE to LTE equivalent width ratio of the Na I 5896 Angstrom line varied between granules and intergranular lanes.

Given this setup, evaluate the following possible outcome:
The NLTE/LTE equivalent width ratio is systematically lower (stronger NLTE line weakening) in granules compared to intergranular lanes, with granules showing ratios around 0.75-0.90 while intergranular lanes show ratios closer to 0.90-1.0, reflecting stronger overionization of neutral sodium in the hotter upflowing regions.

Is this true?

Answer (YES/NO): NO